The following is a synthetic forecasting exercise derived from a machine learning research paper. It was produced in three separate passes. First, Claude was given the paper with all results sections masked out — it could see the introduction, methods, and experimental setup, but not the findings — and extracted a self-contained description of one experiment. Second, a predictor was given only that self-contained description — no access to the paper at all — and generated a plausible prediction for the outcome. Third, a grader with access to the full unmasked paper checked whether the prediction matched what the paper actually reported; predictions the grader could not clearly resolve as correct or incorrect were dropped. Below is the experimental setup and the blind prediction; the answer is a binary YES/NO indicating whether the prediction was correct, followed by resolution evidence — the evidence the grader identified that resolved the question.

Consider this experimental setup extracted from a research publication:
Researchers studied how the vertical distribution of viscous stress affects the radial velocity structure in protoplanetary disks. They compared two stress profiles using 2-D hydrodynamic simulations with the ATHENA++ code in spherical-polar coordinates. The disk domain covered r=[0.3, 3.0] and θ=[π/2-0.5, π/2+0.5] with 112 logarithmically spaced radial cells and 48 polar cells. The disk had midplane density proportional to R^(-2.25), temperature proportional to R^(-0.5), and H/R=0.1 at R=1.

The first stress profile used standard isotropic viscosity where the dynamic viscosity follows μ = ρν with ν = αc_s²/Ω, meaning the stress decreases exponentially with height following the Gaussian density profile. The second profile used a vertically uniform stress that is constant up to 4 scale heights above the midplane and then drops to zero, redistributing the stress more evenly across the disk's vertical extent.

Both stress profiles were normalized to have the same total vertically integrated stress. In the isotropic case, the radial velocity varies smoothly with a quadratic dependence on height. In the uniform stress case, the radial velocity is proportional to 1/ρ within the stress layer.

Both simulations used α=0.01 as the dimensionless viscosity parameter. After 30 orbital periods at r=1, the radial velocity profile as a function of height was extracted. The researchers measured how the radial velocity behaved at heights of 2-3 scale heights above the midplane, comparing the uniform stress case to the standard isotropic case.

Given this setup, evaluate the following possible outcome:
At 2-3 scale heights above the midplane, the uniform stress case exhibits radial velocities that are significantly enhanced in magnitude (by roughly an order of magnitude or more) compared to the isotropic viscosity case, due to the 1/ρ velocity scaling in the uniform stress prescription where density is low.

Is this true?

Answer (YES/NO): NO